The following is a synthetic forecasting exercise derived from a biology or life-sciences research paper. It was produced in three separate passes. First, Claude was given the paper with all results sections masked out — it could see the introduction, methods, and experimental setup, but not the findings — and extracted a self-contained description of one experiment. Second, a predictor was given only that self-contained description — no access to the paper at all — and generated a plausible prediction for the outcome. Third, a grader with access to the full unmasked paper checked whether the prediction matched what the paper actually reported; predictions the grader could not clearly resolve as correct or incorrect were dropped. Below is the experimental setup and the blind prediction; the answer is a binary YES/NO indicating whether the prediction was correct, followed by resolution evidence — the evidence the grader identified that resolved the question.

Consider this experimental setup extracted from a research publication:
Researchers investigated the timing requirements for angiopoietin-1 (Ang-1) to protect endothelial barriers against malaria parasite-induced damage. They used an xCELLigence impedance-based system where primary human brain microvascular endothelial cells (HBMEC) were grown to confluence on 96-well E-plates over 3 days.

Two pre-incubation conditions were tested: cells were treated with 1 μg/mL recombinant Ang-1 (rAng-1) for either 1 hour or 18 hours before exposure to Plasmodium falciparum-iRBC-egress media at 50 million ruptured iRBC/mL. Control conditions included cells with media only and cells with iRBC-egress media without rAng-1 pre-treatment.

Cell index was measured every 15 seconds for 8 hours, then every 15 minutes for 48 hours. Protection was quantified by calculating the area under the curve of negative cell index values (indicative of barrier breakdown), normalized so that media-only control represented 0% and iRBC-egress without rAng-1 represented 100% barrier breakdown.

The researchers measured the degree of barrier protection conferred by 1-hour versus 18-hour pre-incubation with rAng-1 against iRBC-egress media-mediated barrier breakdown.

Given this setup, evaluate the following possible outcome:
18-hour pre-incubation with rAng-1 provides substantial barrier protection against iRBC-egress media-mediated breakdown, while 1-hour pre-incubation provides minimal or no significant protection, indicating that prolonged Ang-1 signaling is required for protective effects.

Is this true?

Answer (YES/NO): YES